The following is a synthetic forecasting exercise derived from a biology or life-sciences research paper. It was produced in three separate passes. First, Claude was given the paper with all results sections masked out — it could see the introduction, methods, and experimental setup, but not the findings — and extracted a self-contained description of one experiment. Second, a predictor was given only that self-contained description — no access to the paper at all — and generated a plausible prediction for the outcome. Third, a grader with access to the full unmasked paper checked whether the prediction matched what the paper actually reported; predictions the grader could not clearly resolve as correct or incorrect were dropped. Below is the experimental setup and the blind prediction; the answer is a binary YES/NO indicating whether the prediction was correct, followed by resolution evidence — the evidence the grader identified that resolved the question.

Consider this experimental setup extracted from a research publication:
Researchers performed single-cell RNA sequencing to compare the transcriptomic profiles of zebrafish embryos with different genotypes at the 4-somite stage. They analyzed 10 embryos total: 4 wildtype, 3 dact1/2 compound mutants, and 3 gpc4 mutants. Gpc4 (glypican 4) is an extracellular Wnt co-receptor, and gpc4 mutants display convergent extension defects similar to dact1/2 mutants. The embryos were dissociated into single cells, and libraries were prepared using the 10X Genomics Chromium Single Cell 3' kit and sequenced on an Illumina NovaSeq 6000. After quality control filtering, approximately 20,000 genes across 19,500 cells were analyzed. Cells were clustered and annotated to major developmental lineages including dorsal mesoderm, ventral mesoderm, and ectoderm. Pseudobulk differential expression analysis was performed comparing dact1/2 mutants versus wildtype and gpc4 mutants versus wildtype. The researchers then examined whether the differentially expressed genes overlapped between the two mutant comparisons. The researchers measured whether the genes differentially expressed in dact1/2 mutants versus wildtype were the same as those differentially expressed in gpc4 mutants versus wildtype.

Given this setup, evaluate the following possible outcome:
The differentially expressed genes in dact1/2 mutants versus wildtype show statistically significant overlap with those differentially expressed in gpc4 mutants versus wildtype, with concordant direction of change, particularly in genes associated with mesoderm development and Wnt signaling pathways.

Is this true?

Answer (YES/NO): NO